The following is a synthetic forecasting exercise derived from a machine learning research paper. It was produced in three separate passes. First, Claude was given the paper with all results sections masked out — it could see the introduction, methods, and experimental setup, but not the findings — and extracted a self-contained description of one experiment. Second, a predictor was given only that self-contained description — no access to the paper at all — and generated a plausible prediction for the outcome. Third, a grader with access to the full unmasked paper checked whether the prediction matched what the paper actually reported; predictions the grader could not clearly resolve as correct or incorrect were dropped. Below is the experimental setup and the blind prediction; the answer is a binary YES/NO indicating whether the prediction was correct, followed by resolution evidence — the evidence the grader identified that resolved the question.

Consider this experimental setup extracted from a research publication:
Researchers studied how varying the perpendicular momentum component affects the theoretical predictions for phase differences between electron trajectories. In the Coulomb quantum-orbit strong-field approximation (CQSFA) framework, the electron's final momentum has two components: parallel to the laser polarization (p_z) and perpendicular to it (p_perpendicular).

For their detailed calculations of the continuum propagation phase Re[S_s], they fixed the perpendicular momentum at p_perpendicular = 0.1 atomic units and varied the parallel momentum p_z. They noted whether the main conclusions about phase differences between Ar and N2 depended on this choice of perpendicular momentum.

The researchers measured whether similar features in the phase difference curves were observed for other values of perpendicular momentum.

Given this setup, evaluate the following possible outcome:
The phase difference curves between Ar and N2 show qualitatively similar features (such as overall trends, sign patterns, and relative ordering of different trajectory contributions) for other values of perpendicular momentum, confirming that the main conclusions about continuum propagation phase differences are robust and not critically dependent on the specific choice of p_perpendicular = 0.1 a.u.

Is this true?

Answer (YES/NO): YES